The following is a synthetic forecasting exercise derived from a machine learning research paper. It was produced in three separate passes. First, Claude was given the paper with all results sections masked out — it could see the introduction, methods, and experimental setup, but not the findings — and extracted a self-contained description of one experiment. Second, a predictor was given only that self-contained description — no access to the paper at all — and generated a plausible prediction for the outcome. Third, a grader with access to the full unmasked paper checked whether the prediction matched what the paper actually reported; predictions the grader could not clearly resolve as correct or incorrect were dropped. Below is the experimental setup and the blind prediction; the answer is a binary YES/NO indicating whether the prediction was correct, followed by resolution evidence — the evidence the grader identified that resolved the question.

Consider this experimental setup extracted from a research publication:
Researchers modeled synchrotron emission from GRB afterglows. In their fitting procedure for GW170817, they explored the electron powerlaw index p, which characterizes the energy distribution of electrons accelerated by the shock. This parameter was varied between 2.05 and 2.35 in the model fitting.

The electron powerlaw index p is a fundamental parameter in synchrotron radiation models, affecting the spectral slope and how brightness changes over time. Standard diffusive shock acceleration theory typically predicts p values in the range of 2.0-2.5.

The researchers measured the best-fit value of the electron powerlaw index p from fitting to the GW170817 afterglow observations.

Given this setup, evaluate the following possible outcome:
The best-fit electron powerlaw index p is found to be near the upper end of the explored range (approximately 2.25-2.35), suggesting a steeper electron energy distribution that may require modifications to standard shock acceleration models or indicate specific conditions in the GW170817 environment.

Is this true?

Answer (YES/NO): NO